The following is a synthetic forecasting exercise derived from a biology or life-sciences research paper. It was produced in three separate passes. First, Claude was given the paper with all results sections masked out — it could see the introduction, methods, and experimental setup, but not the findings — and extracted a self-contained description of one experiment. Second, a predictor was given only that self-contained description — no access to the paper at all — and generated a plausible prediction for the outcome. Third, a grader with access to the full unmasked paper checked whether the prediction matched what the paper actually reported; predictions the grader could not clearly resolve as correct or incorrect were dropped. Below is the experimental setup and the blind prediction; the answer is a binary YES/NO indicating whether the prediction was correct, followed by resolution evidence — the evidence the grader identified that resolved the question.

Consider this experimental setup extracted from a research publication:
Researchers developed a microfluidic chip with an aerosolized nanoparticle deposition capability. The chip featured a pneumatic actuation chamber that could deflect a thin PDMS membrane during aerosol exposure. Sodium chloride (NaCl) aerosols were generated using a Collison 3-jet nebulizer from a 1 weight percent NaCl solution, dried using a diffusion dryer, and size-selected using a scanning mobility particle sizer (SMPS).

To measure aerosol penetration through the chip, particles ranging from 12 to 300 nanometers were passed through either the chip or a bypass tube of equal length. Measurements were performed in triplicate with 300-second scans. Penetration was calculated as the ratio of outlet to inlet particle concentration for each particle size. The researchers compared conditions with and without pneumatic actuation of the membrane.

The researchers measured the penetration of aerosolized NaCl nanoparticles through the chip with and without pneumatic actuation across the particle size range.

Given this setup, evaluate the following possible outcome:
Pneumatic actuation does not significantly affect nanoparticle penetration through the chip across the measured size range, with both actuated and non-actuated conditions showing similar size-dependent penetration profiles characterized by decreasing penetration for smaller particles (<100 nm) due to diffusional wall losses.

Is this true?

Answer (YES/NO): NO